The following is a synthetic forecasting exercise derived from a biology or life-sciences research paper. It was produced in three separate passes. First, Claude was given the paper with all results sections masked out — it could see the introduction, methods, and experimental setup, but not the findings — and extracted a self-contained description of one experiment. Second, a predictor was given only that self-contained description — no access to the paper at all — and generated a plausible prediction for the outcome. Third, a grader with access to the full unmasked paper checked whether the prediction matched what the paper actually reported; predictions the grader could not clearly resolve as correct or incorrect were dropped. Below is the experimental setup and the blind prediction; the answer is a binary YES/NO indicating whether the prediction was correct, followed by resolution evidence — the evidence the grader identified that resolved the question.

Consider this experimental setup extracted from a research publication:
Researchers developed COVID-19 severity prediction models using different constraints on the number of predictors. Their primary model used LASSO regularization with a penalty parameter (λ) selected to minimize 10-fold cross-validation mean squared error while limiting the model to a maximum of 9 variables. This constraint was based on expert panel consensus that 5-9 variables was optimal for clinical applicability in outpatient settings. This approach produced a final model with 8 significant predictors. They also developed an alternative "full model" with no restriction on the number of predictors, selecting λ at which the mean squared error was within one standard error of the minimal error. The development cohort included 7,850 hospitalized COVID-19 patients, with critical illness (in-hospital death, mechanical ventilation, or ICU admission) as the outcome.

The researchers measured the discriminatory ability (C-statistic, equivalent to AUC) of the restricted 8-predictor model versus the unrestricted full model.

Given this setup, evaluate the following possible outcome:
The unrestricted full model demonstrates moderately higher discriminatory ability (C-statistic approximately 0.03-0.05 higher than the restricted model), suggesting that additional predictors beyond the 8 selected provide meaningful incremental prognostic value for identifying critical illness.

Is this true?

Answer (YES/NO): NO